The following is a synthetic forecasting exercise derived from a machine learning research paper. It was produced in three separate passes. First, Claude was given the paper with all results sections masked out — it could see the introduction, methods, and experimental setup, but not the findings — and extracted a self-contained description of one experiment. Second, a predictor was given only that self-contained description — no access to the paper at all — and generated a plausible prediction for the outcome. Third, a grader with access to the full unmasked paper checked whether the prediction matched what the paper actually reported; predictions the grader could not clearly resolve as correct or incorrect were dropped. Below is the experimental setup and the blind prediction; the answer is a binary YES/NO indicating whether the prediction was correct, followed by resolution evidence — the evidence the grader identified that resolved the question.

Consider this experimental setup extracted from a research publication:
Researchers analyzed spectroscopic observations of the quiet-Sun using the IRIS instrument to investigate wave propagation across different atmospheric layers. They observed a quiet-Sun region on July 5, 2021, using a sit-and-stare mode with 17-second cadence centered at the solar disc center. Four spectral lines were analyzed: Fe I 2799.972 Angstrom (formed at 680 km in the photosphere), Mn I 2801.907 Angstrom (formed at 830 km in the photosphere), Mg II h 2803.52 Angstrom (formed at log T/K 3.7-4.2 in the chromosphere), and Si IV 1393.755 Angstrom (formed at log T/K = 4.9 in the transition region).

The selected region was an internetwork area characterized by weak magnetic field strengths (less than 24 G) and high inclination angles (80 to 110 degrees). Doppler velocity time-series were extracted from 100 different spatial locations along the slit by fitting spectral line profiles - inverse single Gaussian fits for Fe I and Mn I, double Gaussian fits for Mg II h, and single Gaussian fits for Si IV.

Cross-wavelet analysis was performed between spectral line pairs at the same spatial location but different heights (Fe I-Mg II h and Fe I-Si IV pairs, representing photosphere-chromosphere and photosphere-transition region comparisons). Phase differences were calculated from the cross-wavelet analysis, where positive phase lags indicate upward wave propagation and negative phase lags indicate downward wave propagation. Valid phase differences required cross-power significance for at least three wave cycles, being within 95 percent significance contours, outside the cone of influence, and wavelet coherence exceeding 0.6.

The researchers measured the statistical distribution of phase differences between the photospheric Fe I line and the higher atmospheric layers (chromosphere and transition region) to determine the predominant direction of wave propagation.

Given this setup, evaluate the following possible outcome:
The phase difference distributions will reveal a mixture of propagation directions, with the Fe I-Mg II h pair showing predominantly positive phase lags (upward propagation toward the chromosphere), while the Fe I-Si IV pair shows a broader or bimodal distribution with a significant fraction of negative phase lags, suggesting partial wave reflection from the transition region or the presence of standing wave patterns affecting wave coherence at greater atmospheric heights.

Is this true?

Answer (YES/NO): NO